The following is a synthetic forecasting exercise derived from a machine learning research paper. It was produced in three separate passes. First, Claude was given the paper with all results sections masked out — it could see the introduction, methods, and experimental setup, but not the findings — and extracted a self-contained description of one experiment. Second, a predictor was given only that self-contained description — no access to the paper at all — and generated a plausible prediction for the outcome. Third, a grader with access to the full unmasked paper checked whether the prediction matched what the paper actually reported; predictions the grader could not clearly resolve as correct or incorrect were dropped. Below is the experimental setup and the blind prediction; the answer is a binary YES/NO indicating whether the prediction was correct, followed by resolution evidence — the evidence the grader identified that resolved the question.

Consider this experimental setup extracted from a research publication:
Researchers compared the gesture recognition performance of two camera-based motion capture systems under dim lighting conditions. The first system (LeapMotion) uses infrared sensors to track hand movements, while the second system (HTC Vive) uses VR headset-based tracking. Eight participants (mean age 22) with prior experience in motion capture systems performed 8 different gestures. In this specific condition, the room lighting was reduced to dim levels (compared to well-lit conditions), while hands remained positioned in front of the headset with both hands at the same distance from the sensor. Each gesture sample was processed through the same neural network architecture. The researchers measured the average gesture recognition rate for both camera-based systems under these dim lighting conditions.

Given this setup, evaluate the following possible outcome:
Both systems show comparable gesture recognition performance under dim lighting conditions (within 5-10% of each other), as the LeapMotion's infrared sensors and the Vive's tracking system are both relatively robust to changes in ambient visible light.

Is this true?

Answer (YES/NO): NO